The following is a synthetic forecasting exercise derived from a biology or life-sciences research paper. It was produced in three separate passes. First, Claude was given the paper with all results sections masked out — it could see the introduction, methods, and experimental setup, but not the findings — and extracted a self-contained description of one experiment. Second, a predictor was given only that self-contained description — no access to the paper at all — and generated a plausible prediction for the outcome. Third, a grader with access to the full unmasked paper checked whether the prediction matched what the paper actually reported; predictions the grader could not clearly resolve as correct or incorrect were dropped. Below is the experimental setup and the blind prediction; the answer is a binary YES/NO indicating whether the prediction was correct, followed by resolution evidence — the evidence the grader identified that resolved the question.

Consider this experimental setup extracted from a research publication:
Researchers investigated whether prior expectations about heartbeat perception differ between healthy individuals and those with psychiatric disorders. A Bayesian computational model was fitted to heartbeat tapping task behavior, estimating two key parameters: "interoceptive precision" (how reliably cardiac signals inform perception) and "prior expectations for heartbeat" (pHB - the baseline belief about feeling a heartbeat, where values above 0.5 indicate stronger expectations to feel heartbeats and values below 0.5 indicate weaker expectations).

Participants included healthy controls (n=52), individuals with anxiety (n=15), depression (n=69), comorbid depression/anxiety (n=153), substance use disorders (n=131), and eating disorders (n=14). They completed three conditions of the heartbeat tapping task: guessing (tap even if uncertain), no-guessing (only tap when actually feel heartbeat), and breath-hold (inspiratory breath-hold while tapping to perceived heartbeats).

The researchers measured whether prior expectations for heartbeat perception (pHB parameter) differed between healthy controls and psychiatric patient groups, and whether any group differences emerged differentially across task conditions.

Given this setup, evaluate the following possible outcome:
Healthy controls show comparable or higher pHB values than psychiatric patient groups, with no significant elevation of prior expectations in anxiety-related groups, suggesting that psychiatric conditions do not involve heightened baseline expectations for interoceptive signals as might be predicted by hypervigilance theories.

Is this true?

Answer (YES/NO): YES